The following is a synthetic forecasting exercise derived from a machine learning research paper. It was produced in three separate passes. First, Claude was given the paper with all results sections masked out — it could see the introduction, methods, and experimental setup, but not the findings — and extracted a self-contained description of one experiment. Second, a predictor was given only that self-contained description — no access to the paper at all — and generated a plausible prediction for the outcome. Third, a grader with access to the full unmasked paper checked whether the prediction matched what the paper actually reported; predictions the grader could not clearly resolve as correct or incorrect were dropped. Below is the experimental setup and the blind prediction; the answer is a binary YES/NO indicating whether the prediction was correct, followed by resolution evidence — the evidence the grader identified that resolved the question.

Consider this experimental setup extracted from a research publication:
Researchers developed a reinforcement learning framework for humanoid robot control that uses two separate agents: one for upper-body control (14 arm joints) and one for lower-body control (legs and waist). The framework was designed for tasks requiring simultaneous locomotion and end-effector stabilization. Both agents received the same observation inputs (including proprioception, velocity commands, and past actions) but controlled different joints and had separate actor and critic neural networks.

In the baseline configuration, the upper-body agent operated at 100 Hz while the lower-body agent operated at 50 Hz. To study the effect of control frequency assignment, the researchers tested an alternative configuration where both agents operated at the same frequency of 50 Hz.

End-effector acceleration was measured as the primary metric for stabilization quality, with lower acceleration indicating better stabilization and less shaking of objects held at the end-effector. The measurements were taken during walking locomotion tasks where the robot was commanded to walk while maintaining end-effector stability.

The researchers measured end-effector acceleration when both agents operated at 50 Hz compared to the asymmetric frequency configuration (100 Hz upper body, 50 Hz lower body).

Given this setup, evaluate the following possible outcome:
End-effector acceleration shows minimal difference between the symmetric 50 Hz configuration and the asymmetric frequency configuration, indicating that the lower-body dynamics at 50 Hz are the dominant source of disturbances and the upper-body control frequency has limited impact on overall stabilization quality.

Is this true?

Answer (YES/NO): NO